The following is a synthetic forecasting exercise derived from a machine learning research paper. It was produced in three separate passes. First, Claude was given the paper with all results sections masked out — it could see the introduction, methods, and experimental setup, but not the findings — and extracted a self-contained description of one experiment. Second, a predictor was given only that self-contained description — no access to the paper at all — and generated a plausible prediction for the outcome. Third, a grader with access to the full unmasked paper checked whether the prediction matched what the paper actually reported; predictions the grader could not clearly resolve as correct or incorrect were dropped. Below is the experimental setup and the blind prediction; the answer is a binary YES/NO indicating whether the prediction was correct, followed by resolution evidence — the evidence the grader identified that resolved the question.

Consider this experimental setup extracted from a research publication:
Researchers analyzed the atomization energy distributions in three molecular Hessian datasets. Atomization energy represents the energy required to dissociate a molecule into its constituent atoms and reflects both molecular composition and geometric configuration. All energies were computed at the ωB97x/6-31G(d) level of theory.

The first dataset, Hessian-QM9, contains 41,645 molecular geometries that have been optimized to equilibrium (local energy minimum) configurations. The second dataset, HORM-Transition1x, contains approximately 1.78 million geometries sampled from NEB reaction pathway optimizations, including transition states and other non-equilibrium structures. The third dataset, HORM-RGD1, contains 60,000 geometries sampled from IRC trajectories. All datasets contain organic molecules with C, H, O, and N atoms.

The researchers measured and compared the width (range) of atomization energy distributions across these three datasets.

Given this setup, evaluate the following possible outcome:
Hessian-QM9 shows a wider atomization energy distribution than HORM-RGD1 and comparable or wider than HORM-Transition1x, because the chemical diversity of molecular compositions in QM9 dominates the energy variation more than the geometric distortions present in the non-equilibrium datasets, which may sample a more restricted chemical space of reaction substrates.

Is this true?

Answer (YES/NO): NO